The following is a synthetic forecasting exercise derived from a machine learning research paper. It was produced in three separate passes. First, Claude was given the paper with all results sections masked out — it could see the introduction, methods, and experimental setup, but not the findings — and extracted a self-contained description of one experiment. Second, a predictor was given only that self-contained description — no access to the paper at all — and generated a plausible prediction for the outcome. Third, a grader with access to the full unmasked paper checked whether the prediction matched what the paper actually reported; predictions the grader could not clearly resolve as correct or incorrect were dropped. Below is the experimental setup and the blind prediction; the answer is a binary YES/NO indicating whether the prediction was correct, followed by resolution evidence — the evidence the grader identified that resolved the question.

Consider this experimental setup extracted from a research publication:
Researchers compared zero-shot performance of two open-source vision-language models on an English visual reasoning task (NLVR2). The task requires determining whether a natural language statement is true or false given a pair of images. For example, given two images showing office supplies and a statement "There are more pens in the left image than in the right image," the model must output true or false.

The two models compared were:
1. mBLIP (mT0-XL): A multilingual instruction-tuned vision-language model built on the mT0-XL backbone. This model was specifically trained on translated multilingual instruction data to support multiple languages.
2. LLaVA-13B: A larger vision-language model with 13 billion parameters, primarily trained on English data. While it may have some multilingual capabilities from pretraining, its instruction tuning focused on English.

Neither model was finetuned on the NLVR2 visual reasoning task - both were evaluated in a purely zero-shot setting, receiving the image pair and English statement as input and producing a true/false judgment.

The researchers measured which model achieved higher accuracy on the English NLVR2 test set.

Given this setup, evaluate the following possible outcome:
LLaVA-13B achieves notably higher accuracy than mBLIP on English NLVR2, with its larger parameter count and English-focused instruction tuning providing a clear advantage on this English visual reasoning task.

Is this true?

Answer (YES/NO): NO